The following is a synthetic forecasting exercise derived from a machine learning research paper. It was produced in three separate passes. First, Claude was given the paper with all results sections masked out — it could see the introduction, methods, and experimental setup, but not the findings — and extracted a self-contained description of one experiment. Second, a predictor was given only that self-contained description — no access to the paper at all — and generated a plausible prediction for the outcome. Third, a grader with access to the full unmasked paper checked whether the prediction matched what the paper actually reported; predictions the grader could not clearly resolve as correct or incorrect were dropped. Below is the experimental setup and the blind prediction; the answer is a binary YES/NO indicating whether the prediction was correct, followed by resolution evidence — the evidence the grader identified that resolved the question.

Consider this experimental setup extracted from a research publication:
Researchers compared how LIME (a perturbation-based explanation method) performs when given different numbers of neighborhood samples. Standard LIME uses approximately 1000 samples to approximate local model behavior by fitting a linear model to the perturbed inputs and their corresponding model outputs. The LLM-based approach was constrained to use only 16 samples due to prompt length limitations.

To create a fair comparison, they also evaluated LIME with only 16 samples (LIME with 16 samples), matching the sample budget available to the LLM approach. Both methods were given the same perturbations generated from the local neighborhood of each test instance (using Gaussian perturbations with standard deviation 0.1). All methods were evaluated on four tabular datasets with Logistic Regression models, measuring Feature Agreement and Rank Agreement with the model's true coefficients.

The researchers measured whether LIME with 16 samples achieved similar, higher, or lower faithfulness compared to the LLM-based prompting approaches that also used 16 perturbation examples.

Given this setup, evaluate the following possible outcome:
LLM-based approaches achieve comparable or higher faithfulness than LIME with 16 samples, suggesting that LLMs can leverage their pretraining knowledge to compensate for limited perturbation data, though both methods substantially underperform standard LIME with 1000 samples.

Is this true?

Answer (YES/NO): YES